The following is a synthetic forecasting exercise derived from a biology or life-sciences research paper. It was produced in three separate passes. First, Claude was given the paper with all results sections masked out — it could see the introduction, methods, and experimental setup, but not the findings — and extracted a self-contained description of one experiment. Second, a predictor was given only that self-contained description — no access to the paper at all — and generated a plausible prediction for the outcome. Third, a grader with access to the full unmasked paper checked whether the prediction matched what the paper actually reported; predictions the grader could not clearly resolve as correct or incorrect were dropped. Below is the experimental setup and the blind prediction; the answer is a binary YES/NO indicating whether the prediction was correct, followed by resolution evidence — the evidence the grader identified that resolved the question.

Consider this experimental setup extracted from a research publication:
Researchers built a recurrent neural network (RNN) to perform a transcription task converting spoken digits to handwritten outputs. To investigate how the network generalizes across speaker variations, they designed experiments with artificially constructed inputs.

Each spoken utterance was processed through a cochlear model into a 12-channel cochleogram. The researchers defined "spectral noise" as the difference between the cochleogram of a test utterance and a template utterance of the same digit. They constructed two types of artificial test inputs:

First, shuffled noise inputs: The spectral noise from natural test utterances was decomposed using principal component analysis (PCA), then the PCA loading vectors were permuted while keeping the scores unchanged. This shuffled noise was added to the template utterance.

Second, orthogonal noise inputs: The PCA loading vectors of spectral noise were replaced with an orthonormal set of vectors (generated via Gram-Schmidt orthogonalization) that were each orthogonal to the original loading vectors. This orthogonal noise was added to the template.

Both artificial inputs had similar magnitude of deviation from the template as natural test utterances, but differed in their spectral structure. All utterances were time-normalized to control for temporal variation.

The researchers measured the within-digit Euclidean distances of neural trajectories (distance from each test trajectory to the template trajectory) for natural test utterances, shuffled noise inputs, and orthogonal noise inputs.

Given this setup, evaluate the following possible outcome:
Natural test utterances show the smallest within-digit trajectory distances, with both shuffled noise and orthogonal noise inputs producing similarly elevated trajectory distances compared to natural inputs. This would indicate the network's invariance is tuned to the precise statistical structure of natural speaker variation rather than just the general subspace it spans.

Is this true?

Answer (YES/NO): NO